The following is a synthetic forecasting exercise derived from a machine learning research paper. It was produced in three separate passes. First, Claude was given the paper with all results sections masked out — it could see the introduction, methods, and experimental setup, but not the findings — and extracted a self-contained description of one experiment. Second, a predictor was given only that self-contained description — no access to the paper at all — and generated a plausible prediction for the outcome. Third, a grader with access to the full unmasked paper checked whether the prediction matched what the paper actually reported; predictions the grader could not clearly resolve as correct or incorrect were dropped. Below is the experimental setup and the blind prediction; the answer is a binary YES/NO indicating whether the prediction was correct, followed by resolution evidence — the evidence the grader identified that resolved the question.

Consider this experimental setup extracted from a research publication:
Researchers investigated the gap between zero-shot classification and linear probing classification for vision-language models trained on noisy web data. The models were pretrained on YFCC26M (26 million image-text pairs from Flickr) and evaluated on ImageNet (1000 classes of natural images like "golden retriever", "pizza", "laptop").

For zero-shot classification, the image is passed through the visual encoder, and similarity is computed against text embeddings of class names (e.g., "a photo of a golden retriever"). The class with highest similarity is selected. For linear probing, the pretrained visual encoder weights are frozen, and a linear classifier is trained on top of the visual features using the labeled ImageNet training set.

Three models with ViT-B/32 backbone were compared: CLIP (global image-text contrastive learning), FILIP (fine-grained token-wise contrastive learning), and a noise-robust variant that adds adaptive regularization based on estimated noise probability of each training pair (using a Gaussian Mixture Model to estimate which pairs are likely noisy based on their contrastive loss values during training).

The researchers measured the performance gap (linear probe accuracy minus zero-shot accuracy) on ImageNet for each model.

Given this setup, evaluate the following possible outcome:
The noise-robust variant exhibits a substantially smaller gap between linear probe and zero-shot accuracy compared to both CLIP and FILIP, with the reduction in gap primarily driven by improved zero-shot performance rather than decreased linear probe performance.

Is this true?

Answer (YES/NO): NO